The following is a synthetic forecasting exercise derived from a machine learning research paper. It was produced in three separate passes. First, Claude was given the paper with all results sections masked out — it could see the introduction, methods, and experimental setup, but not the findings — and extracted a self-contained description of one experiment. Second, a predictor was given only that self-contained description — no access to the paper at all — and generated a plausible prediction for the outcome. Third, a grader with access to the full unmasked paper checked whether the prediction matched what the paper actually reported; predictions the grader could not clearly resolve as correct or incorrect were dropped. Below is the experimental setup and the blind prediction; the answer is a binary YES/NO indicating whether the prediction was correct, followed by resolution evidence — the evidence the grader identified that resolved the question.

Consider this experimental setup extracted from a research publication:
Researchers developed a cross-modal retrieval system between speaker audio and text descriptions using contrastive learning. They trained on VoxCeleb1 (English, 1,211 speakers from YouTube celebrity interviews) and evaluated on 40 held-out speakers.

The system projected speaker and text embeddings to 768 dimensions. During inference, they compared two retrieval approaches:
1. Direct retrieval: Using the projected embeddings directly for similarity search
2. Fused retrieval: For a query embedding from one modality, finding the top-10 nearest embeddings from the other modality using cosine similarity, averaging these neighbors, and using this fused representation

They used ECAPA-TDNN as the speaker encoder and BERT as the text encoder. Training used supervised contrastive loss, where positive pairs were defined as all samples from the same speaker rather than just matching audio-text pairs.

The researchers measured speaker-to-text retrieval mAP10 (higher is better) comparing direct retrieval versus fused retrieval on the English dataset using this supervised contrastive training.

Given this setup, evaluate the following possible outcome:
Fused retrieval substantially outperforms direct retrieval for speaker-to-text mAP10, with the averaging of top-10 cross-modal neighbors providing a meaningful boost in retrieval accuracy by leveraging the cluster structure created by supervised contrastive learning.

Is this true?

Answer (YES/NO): YES